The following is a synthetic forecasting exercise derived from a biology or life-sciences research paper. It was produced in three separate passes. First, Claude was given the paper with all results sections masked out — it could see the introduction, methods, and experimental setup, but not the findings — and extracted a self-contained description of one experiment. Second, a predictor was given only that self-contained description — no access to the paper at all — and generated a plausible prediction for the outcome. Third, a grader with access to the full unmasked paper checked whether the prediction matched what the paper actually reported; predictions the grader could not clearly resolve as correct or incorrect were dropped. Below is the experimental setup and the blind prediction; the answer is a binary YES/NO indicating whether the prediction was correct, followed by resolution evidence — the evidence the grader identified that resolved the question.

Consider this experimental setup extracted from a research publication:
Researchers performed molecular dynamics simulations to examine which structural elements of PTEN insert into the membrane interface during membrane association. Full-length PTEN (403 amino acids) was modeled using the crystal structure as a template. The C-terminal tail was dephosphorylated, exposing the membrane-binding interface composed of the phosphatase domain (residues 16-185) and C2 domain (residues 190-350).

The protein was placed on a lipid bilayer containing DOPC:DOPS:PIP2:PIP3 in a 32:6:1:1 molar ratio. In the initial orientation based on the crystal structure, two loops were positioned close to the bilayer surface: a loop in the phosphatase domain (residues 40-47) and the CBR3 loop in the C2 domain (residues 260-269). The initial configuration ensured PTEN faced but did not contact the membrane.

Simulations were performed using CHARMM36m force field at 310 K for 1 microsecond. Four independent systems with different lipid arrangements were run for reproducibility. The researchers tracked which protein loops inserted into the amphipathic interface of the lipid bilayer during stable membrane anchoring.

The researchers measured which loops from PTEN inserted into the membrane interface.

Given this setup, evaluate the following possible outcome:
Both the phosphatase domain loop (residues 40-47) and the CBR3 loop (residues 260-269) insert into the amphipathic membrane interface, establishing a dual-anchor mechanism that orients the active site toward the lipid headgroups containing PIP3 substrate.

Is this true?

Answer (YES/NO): NO